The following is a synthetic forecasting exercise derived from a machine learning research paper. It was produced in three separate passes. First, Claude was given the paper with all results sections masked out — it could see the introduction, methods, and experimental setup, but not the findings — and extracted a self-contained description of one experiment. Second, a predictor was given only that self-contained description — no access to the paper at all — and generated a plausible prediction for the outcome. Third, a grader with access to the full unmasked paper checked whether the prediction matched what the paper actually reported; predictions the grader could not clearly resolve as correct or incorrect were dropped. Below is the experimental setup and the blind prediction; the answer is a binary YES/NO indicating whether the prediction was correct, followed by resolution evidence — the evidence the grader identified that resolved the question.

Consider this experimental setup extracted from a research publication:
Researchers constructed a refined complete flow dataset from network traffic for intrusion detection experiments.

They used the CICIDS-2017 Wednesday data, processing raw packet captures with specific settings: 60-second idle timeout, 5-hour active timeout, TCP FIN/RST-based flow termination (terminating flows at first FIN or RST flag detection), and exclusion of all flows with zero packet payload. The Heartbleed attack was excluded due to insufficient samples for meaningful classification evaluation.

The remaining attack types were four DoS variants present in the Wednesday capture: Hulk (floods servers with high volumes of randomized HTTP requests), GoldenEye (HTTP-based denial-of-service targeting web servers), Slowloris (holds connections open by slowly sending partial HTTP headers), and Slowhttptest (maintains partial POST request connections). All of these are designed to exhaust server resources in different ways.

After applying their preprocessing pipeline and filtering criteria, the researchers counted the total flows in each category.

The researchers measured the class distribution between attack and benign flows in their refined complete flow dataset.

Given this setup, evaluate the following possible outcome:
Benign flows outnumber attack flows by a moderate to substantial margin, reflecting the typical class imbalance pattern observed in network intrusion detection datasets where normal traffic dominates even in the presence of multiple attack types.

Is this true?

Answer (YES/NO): YES